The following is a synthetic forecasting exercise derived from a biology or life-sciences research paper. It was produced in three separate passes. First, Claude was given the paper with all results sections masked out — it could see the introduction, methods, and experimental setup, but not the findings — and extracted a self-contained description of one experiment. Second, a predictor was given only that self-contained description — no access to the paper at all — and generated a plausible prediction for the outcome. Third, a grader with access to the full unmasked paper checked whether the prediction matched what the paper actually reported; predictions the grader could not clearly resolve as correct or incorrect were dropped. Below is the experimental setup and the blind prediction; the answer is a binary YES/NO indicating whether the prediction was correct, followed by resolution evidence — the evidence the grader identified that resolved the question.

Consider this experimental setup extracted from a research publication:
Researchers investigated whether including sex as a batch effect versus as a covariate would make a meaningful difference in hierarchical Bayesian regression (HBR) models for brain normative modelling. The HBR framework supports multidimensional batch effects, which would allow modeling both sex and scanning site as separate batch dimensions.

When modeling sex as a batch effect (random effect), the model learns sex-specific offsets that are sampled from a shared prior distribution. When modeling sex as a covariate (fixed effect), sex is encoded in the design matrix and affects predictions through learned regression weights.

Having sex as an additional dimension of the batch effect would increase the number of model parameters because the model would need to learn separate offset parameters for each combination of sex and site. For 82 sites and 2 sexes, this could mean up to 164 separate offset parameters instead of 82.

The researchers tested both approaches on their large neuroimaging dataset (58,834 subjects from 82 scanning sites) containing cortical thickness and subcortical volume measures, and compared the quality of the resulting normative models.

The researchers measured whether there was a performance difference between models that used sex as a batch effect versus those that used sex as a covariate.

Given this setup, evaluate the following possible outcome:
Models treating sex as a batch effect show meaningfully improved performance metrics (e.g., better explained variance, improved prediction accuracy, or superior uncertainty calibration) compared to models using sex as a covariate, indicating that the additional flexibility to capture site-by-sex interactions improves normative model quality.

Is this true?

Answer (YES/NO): NO